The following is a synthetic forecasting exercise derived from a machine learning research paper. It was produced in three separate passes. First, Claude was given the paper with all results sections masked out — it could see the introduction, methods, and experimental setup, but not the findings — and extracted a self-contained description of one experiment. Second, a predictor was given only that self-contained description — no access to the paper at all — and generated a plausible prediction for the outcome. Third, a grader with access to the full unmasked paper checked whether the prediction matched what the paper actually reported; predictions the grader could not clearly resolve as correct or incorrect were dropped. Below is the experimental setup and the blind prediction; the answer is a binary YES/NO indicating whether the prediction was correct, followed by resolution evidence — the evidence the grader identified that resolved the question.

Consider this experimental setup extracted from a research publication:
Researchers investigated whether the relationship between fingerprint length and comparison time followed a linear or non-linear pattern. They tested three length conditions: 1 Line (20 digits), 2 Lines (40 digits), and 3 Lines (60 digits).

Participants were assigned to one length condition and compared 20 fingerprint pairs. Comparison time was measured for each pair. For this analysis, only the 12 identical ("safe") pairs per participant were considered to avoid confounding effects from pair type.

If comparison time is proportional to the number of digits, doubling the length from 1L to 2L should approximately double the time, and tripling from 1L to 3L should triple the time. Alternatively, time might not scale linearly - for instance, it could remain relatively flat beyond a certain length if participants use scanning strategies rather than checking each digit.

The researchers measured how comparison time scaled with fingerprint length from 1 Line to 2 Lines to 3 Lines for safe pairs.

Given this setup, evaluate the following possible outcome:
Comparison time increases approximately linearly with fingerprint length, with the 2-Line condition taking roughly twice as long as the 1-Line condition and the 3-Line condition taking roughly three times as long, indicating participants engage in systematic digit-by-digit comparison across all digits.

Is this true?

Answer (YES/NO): NO